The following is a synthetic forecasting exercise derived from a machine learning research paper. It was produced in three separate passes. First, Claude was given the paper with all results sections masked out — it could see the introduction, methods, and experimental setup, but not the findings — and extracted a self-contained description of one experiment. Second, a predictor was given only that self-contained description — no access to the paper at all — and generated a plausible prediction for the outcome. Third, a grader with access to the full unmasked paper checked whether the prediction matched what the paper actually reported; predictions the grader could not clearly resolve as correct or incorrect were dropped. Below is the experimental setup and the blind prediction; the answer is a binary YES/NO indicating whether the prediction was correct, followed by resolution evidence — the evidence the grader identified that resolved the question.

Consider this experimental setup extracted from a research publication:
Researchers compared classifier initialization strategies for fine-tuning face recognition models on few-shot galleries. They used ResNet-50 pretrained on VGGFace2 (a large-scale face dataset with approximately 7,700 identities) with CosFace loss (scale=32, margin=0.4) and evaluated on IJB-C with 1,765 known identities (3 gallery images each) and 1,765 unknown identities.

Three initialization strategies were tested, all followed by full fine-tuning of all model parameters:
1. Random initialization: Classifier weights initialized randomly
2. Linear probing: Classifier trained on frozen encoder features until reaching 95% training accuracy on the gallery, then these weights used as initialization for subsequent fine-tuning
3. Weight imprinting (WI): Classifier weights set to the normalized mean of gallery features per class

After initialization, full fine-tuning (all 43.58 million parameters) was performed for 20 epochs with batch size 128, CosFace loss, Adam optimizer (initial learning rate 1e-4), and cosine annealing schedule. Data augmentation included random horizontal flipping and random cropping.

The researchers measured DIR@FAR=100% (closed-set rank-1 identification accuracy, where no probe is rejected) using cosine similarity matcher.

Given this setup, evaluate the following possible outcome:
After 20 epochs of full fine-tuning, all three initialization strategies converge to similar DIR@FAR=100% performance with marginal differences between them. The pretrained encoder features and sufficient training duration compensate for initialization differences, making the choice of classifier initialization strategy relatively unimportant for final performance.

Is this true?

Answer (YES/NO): NO